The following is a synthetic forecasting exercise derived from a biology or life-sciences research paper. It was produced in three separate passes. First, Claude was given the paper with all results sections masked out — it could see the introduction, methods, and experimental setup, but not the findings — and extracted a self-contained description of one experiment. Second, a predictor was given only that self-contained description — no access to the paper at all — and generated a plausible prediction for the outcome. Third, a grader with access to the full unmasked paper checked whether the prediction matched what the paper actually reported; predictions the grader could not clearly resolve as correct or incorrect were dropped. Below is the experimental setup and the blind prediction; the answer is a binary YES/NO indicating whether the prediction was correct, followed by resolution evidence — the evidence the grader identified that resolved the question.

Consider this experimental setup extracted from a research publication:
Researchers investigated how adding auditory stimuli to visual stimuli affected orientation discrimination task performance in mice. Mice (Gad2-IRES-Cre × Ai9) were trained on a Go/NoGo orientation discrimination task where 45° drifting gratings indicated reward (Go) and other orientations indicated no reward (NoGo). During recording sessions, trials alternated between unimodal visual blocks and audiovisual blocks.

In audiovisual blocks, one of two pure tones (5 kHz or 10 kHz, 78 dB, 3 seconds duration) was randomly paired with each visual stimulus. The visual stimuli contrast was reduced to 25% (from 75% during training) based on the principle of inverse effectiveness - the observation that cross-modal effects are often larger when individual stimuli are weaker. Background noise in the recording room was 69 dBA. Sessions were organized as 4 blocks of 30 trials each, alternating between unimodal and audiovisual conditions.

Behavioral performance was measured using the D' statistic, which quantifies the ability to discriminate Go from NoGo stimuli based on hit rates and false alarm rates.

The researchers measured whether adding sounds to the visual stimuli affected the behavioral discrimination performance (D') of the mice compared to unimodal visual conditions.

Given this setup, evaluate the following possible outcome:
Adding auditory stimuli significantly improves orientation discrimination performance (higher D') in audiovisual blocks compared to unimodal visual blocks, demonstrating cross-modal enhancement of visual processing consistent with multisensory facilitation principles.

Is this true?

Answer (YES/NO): YES